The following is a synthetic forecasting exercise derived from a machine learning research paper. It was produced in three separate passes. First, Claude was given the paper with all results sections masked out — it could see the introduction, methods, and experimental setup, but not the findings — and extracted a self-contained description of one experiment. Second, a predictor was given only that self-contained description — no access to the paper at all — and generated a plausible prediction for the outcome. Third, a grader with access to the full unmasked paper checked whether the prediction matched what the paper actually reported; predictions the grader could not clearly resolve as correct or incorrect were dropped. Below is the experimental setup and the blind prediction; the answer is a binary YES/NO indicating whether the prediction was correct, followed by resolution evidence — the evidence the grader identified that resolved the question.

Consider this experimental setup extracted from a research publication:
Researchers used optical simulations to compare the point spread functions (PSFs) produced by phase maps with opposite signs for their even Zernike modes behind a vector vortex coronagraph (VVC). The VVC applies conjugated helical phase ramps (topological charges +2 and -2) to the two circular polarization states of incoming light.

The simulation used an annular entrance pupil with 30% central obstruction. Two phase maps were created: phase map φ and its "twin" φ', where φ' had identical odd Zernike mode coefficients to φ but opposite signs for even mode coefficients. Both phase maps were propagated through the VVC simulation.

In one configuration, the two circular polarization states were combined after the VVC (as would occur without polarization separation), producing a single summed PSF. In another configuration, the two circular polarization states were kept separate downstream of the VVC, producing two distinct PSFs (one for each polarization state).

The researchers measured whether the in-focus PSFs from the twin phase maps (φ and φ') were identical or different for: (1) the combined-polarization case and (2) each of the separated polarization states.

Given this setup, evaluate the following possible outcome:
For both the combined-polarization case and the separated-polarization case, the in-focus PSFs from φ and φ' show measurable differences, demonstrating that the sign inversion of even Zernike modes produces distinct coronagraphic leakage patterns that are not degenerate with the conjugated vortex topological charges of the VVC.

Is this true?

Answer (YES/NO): NO